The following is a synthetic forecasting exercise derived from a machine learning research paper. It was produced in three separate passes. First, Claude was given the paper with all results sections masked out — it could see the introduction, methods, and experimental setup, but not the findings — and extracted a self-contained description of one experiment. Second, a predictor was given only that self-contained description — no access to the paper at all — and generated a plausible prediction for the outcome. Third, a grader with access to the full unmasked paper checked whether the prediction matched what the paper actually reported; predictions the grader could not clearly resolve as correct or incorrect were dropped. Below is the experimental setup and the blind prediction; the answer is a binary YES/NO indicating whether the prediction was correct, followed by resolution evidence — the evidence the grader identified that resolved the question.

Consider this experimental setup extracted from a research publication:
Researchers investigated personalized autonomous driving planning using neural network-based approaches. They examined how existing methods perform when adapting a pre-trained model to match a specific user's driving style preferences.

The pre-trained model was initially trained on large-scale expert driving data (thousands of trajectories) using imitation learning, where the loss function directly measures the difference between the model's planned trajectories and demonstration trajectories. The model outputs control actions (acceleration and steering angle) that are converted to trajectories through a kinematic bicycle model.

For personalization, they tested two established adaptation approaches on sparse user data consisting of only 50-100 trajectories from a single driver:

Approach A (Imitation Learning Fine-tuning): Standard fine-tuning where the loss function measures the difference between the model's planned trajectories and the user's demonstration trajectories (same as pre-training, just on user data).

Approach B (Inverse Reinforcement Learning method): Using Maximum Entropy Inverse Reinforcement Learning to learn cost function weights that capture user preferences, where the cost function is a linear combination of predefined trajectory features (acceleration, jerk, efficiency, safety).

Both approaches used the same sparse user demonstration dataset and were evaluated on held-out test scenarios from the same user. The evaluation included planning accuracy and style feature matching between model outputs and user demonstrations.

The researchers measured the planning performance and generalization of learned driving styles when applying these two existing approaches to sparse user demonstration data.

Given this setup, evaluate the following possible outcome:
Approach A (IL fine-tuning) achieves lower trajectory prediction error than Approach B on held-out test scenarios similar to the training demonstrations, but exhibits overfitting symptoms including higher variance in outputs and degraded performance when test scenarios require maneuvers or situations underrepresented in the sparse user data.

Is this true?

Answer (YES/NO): NO